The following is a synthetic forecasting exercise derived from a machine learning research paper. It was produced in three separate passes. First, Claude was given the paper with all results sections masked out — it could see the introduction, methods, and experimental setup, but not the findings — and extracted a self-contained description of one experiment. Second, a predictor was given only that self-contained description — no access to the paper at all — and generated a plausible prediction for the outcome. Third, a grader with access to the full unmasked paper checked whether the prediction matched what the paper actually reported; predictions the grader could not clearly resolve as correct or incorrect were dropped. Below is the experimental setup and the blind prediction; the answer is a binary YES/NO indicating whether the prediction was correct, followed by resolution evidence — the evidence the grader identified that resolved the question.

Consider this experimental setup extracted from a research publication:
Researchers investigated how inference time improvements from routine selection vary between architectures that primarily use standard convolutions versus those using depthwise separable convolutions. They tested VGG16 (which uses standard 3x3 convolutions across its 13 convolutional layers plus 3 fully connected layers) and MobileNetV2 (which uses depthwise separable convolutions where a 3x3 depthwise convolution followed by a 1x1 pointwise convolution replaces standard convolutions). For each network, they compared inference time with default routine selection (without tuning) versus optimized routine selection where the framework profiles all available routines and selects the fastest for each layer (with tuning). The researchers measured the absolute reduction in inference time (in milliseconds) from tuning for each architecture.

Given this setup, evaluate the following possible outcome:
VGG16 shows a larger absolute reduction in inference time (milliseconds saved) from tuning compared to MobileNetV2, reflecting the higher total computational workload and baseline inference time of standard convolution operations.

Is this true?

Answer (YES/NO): YES